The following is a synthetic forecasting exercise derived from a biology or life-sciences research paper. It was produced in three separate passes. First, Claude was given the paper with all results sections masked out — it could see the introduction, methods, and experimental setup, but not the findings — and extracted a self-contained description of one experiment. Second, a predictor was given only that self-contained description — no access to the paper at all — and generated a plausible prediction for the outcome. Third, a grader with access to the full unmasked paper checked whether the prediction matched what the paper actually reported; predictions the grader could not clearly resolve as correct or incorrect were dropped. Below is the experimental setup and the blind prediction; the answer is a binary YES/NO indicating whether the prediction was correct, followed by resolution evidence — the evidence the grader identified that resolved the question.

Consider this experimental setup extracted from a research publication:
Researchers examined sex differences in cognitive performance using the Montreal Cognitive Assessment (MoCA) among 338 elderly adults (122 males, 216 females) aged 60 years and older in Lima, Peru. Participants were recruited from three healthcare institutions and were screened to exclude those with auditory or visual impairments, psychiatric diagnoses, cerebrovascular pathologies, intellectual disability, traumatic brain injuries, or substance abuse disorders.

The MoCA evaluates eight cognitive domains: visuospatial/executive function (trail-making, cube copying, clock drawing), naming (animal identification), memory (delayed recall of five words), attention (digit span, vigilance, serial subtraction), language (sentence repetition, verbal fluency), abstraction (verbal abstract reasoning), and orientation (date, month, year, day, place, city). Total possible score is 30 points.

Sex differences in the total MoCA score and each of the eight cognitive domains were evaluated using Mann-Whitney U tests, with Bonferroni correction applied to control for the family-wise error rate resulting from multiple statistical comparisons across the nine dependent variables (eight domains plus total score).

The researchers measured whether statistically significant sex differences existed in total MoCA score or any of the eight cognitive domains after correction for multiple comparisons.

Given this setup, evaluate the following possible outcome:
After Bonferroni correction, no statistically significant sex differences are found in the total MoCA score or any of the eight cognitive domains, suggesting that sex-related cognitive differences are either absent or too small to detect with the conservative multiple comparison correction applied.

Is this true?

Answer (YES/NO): NO